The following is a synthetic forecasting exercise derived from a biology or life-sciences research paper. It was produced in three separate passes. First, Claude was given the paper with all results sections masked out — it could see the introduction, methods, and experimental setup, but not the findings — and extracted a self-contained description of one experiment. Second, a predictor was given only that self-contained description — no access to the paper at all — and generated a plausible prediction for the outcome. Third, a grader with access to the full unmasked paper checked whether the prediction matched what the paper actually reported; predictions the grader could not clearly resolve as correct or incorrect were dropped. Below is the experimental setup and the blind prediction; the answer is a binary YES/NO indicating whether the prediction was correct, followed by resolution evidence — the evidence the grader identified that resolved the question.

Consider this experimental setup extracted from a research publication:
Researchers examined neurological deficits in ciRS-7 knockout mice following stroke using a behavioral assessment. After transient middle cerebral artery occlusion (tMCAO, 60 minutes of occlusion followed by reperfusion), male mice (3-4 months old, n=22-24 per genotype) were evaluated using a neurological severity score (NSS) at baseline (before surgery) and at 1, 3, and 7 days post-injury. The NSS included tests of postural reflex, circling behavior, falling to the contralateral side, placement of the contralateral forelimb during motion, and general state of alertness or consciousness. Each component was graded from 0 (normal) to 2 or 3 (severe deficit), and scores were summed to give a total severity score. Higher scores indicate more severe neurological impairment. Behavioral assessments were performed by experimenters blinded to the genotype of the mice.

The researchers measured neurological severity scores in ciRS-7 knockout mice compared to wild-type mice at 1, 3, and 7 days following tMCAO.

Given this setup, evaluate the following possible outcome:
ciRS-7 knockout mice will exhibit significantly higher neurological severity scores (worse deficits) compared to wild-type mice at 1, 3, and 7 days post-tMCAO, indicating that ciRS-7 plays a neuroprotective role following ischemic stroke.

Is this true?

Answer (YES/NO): NO